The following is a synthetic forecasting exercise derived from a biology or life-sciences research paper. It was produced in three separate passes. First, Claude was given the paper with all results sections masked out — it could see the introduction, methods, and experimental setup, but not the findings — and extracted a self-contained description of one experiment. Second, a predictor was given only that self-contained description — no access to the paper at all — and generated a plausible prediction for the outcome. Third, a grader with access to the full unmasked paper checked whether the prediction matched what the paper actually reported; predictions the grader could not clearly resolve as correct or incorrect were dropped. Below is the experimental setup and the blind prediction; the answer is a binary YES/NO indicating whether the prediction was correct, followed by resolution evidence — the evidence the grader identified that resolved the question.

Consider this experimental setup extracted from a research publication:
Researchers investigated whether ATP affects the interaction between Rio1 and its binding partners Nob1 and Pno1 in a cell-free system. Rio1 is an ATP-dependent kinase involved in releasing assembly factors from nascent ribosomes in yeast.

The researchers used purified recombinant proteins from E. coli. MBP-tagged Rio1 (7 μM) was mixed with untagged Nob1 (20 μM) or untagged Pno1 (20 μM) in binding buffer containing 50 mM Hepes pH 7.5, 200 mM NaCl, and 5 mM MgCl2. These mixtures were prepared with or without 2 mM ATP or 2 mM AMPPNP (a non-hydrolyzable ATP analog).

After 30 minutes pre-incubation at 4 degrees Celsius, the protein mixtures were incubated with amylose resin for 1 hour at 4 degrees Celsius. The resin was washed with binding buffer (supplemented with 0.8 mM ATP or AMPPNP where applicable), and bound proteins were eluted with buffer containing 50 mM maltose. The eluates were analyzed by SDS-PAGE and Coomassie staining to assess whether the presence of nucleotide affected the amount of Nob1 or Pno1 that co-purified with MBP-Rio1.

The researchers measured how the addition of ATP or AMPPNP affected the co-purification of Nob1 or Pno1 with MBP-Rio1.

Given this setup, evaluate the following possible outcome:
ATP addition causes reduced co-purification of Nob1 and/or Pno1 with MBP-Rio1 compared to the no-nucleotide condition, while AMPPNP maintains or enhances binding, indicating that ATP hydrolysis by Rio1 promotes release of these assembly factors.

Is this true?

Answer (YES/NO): NO